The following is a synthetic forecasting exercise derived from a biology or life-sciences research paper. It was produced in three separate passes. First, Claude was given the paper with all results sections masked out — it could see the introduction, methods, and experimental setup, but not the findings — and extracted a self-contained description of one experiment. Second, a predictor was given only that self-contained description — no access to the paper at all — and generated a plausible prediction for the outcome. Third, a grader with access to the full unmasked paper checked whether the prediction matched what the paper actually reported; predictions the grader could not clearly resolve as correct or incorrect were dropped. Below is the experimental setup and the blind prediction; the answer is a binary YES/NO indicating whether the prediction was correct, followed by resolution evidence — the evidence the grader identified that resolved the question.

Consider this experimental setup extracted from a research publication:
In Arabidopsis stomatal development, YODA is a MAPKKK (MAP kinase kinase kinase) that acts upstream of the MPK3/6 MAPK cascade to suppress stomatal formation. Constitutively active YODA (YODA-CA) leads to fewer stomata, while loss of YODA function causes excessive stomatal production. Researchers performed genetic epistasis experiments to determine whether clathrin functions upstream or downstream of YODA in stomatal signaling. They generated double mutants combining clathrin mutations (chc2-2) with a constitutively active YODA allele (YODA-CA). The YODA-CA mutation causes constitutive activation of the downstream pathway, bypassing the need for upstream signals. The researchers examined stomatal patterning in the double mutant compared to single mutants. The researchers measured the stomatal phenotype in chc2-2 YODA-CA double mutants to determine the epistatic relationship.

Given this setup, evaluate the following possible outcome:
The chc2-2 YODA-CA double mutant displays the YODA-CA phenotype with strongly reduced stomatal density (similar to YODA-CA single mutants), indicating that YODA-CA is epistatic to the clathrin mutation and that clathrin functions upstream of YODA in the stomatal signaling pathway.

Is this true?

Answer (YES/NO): YES